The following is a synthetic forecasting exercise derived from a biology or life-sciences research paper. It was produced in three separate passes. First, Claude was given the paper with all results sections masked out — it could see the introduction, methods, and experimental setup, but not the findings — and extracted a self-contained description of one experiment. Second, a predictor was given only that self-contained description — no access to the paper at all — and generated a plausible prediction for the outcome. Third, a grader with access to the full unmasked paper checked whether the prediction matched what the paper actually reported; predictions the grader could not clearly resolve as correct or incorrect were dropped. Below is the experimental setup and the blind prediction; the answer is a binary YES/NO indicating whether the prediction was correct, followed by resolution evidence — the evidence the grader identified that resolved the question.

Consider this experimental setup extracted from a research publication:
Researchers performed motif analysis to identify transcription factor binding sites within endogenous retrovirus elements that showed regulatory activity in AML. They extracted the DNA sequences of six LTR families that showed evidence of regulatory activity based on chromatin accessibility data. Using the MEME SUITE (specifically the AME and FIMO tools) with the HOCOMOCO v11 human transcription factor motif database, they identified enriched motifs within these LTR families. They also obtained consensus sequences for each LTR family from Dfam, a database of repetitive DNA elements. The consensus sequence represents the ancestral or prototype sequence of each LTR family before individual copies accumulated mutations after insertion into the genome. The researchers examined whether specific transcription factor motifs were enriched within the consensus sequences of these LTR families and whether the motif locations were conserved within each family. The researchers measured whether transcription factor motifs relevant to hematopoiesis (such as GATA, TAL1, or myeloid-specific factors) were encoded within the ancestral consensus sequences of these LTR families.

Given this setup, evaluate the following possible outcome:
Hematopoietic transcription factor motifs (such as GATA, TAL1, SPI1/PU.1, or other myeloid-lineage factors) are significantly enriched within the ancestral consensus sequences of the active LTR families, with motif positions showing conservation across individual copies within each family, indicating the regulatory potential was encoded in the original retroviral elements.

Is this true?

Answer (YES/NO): YES